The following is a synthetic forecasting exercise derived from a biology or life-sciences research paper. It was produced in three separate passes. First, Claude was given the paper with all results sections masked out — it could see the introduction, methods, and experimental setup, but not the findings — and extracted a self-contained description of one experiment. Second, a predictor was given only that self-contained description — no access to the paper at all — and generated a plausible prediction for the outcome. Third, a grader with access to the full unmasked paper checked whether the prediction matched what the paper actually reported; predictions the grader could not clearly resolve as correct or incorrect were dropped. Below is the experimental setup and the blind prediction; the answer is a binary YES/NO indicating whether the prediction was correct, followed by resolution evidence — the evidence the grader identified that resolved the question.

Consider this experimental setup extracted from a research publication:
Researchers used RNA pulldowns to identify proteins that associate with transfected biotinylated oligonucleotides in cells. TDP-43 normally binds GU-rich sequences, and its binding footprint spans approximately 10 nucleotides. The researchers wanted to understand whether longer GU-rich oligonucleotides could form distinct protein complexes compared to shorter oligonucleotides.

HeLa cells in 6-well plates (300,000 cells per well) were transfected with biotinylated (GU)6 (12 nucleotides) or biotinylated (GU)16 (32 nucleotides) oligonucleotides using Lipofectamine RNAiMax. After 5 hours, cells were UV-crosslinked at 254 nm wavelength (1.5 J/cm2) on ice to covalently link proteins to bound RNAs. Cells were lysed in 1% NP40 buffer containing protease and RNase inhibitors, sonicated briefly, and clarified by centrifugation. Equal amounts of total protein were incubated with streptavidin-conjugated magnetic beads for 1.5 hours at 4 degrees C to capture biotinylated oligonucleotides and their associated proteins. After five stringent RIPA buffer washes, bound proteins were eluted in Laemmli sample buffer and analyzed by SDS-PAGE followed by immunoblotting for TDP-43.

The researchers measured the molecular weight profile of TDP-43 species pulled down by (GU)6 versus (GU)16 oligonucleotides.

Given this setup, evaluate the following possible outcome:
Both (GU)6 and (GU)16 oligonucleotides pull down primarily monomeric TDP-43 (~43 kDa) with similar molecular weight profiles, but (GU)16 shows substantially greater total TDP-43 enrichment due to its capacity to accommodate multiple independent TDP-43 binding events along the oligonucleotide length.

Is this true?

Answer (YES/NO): NO